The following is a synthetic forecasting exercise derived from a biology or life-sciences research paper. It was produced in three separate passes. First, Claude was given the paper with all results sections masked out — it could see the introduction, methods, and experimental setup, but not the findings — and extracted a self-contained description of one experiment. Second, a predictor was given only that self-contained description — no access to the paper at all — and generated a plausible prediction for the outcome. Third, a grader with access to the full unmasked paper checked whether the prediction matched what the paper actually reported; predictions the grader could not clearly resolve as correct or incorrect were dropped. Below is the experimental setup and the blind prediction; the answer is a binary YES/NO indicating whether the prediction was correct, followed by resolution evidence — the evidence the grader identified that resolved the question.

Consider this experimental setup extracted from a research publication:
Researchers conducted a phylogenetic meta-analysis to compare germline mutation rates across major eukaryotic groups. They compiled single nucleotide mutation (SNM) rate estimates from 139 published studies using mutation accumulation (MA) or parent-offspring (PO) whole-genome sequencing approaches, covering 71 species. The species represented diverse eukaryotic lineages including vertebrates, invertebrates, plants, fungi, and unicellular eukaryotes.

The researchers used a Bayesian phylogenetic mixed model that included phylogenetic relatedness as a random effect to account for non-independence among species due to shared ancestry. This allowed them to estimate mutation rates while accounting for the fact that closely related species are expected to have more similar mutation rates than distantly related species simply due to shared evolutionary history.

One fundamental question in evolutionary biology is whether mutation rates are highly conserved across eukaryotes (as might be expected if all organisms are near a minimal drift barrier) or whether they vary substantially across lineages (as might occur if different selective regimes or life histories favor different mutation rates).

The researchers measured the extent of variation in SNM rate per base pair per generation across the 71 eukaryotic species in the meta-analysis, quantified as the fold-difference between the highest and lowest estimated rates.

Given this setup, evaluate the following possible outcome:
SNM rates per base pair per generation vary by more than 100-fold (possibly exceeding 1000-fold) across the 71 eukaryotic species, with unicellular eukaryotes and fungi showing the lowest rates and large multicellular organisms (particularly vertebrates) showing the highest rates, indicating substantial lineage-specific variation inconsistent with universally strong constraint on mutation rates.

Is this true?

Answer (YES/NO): NO